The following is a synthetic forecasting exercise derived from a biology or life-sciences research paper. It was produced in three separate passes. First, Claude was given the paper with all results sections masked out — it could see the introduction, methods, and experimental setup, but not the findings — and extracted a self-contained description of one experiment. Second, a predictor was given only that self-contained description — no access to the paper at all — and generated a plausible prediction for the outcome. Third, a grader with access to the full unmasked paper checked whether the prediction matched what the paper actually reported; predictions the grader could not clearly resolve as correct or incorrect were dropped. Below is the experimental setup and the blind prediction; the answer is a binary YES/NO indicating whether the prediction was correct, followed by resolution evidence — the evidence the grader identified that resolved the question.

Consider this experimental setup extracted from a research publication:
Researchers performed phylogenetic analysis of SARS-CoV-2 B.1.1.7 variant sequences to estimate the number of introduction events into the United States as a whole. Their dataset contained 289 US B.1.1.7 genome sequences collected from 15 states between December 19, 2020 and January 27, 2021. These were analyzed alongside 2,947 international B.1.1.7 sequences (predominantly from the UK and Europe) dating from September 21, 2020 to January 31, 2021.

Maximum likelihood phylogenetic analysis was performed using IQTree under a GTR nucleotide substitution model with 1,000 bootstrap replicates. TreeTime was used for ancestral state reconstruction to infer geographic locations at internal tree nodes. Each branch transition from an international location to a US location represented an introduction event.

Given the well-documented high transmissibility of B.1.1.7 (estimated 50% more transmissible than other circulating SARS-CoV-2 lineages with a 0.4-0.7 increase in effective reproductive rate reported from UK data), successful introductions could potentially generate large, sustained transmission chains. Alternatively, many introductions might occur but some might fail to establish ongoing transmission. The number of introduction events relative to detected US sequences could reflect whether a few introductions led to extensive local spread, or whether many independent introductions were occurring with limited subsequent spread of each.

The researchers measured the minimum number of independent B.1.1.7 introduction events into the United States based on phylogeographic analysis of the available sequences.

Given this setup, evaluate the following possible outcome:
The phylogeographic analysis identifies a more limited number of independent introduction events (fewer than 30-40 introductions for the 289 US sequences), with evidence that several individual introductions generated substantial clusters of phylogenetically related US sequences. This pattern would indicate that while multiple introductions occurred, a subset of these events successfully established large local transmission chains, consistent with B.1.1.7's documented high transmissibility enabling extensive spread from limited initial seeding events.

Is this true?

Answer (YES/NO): NO